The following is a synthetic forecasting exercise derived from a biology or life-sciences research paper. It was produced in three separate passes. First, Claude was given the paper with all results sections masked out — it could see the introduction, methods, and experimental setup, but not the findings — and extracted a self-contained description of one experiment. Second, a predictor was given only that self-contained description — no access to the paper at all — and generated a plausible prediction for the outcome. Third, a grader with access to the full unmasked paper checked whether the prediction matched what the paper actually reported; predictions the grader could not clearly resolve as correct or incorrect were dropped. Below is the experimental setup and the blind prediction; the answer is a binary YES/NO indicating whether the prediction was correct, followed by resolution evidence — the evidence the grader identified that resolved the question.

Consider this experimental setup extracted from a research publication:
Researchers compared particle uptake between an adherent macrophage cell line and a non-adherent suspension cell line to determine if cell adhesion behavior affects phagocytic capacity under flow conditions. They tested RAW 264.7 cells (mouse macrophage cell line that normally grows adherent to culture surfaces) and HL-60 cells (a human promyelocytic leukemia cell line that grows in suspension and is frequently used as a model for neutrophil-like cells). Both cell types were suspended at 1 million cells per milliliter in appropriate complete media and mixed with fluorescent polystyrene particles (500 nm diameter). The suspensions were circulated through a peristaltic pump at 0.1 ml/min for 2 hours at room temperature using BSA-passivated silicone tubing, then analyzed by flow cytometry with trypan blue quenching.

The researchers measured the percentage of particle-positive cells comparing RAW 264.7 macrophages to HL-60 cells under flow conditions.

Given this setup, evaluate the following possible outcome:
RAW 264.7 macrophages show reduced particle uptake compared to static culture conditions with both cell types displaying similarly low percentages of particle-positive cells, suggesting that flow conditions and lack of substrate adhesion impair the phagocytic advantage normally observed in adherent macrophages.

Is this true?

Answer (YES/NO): NO